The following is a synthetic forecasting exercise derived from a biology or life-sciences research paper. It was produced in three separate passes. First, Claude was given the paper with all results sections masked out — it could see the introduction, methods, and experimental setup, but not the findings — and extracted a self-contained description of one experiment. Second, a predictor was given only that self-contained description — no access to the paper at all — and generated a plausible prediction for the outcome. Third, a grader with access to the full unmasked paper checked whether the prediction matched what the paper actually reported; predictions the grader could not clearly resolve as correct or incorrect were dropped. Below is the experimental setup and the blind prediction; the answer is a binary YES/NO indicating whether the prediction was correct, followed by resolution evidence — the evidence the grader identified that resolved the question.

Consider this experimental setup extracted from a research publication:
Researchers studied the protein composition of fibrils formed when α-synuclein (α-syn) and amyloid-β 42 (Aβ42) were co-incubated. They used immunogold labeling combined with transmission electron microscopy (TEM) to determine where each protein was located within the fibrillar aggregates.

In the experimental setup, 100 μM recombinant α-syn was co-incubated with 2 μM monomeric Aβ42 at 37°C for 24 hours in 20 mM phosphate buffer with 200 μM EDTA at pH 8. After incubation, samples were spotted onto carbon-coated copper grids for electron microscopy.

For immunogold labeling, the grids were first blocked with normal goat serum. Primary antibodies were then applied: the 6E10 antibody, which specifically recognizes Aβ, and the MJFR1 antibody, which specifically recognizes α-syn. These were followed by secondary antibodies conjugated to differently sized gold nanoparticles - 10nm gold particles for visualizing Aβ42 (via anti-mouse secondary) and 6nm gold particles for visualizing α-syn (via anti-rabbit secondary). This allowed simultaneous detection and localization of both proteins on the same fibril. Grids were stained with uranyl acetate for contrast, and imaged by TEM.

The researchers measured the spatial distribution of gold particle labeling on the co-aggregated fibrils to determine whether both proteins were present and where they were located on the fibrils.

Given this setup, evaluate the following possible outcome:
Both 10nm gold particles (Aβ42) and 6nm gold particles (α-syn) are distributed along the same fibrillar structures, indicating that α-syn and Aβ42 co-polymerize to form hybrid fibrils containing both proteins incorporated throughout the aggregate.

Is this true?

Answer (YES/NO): NO